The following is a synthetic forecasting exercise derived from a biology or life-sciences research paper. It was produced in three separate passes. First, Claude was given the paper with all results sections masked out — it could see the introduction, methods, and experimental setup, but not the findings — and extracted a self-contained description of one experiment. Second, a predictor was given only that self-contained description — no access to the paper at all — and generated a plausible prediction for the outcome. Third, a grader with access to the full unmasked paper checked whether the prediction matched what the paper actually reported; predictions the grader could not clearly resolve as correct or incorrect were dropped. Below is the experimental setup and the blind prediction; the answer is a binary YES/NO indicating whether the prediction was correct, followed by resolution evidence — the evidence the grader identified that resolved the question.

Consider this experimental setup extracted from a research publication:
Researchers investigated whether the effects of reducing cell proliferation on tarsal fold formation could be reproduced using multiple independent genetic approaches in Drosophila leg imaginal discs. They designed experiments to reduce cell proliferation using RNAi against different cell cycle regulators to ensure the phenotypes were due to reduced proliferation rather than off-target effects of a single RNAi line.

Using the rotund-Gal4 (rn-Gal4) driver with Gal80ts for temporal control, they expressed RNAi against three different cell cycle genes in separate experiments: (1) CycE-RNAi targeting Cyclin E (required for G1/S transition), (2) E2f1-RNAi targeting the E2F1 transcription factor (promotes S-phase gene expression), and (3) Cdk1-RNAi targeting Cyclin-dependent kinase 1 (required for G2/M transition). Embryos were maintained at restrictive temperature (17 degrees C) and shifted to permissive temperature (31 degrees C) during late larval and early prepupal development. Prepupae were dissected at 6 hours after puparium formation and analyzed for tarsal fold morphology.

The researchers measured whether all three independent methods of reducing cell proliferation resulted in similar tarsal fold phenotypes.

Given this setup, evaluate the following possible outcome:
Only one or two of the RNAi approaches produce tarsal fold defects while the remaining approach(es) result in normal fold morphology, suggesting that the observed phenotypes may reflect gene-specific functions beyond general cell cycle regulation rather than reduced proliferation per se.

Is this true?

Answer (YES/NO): NO